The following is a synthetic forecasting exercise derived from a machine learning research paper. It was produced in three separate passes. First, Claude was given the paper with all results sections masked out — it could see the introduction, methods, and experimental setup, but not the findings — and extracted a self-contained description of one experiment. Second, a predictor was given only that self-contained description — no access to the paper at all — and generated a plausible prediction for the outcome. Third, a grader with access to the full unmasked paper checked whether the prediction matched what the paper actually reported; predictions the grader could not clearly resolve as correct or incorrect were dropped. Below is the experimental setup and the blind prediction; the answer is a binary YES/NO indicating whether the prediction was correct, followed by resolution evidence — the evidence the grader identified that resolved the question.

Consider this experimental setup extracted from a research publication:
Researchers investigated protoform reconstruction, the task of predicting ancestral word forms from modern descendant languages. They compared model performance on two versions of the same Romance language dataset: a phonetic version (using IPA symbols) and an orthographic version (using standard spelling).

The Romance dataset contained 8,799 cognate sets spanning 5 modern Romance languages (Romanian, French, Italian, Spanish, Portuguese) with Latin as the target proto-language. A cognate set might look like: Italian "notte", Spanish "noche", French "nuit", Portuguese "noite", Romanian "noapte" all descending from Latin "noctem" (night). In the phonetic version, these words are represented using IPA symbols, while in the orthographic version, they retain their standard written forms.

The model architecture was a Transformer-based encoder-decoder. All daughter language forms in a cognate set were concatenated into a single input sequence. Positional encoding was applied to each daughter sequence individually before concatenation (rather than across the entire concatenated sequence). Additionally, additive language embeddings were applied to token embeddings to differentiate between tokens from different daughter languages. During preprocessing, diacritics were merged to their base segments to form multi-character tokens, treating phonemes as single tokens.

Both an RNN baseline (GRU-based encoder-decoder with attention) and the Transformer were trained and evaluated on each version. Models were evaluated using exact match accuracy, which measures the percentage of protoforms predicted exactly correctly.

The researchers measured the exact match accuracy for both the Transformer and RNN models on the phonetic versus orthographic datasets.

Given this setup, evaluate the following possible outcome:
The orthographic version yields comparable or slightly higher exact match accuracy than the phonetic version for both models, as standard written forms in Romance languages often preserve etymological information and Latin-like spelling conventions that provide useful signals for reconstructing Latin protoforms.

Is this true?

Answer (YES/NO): NO